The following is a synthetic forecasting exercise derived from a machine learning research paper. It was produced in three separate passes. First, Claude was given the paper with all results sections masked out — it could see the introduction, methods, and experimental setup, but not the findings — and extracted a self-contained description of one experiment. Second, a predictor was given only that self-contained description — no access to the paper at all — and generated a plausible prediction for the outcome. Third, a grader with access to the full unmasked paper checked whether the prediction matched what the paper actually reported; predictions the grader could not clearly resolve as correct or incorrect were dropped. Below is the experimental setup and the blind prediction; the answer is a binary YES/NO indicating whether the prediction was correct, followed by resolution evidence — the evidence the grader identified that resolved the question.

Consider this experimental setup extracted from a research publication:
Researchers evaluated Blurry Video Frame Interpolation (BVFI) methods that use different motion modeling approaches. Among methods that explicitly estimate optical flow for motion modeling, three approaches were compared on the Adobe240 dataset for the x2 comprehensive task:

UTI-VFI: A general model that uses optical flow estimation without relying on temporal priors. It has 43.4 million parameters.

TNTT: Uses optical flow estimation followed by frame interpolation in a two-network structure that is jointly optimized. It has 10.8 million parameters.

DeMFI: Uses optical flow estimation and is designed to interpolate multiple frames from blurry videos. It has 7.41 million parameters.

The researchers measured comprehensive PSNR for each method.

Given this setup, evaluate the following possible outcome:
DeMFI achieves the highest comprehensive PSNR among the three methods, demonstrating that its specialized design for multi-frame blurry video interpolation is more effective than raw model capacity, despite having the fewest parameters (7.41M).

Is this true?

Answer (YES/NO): YES